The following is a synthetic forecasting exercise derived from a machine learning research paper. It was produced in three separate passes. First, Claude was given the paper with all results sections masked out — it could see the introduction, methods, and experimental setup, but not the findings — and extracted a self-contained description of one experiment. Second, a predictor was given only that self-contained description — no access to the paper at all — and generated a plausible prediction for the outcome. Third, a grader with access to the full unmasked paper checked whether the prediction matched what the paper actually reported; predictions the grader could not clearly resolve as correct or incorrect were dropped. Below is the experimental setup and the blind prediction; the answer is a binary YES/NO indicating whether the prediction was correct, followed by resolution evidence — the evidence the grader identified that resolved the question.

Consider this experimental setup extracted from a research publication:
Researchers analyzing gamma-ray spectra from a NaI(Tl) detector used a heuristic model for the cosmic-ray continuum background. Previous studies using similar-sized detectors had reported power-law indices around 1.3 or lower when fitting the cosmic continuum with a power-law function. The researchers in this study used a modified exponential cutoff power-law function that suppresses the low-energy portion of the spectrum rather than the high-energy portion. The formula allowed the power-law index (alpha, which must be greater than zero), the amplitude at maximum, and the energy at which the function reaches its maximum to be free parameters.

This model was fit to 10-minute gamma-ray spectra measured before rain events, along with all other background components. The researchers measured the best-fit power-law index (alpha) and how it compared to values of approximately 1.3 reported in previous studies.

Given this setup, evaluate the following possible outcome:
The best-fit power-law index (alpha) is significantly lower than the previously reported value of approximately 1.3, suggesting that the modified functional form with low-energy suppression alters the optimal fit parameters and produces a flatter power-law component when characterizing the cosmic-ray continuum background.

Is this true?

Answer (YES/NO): NO